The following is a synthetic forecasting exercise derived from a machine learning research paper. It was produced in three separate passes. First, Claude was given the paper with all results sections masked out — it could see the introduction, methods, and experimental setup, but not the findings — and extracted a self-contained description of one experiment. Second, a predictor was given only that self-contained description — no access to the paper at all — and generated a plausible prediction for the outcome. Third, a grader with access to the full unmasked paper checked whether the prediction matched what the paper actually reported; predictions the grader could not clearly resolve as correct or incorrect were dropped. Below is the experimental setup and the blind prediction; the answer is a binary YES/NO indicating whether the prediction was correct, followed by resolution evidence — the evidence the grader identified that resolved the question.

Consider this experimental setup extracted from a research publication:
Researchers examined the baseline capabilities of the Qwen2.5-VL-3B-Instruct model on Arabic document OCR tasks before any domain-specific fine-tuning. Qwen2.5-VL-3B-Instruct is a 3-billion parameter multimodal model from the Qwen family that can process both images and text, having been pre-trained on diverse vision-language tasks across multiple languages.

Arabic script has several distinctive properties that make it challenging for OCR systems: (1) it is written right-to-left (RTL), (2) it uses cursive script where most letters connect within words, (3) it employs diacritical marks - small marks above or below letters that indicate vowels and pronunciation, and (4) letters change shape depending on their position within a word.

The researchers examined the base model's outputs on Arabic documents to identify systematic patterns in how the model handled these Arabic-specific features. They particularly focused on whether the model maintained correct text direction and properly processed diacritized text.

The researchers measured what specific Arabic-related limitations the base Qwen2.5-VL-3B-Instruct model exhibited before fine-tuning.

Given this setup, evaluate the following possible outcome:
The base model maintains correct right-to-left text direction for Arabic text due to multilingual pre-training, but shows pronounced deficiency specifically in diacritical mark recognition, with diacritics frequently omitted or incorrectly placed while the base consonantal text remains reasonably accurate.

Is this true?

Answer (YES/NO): NO